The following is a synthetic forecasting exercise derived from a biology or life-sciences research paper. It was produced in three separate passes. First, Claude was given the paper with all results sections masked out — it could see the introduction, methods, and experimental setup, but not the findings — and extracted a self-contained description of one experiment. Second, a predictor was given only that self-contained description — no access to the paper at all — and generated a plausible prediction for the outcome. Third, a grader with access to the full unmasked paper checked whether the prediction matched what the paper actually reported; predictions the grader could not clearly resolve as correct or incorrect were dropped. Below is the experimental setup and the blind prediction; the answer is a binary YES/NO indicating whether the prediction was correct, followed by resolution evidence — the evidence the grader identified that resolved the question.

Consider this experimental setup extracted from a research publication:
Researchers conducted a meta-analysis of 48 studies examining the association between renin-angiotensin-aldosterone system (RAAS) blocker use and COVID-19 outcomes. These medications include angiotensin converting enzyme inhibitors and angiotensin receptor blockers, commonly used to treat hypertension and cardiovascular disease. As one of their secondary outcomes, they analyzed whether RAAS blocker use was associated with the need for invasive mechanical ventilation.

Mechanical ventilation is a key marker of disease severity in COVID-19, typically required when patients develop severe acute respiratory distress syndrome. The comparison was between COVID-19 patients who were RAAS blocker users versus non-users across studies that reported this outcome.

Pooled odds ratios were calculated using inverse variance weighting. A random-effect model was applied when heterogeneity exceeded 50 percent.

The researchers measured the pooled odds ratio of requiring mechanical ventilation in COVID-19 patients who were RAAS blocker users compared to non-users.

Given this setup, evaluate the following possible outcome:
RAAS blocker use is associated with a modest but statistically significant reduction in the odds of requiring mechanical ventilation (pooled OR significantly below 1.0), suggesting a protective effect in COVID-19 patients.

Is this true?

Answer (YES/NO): NO